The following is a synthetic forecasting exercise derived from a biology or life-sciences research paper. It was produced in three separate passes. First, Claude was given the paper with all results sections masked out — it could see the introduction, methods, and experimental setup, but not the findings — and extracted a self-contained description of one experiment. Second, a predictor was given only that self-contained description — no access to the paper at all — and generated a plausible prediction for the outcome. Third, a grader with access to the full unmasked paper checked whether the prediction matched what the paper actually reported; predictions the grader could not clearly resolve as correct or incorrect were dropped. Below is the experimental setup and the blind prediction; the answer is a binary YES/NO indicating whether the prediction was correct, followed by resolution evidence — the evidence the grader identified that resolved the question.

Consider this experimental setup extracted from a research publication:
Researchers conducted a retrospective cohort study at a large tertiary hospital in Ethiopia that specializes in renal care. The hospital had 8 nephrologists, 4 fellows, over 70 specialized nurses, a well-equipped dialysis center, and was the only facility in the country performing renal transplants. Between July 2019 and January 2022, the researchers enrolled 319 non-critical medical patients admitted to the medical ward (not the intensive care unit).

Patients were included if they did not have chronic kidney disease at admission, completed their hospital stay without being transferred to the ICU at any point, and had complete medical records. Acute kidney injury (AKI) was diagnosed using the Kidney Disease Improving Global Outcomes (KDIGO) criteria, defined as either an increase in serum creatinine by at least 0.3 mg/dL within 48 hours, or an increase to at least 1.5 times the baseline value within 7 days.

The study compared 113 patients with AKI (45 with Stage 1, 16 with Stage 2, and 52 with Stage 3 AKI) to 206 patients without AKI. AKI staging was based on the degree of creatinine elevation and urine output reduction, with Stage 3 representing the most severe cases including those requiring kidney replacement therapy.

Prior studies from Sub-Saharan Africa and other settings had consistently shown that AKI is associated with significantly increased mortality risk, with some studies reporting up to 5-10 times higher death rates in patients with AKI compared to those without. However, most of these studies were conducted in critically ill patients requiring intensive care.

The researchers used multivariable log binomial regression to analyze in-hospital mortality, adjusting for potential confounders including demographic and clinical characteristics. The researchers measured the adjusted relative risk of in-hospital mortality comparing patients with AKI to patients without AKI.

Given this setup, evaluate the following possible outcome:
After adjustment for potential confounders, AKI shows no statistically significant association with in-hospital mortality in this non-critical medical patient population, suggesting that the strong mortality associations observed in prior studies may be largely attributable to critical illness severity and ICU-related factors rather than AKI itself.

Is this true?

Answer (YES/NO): YES